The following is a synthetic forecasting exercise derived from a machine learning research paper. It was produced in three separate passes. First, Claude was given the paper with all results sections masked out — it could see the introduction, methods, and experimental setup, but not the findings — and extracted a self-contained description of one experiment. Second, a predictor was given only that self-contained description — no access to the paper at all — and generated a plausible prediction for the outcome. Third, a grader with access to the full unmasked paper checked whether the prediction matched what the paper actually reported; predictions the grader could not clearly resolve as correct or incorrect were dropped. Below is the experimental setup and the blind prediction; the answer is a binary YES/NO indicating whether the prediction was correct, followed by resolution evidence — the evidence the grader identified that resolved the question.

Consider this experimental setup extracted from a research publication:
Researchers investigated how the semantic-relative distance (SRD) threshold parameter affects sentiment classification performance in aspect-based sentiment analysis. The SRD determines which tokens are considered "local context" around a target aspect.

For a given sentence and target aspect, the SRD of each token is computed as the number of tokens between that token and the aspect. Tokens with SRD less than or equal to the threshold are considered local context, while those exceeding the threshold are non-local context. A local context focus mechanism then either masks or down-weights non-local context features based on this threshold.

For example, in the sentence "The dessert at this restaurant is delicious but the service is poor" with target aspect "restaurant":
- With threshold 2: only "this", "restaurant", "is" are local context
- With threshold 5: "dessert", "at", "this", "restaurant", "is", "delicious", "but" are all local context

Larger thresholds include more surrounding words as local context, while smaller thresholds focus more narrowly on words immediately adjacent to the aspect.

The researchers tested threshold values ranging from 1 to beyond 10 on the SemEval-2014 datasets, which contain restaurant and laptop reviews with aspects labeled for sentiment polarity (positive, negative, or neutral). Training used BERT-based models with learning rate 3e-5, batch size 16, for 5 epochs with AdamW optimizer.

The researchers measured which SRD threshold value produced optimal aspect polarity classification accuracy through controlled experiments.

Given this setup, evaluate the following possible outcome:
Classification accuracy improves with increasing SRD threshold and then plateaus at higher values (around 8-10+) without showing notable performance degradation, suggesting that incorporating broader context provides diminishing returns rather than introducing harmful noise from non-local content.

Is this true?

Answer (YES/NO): NO